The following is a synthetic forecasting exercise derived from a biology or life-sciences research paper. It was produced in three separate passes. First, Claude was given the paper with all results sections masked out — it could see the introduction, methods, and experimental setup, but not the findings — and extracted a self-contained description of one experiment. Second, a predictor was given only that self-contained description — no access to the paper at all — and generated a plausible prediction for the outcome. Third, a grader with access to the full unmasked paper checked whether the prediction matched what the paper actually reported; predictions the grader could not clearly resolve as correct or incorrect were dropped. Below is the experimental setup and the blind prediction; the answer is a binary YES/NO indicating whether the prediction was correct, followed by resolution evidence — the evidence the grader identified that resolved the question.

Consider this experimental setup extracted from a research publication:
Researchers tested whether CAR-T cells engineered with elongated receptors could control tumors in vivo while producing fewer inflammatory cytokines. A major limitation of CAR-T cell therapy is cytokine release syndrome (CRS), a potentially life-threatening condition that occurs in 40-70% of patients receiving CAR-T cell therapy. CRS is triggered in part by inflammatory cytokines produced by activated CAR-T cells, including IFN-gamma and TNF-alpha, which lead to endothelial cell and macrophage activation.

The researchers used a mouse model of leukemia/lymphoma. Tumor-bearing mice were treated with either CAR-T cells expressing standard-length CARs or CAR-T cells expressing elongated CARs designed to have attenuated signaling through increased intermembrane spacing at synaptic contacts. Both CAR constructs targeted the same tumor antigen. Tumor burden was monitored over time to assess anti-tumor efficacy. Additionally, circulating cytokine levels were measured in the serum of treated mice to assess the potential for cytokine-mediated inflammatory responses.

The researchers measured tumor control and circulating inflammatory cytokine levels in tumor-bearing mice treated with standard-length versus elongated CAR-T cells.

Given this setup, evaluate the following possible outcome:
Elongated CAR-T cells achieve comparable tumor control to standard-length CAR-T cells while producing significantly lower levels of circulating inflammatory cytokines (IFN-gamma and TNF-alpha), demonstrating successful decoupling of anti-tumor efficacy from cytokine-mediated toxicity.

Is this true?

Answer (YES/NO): NO